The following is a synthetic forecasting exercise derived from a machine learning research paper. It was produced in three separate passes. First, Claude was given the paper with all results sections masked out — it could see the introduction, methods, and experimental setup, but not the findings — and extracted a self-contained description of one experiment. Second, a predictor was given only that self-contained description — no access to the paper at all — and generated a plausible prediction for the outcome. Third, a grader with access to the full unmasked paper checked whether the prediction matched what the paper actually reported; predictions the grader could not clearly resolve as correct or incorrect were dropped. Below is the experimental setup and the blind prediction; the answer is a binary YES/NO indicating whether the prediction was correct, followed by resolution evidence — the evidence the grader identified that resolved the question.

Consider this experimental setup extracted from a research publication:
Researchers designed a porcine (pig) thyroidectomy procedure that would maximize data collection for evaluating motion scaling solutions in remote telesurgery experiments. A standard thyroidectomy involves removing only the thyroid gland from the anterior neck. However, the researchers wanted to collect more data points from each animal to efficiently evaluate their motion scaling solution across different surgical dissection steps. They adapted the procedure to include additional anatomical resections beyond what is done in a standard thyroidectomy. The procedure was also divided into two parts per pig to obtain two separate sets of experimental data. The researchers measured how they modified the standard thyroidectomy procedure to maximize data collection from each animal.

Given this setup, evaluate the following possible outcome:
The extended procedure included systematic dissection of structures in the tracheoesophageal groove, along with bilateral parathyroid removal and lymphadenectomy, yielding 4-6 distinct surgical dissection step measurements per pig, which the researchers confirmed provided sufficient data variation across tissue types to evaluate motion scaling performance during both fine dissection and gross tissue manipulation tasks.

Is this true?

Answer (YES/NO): NO